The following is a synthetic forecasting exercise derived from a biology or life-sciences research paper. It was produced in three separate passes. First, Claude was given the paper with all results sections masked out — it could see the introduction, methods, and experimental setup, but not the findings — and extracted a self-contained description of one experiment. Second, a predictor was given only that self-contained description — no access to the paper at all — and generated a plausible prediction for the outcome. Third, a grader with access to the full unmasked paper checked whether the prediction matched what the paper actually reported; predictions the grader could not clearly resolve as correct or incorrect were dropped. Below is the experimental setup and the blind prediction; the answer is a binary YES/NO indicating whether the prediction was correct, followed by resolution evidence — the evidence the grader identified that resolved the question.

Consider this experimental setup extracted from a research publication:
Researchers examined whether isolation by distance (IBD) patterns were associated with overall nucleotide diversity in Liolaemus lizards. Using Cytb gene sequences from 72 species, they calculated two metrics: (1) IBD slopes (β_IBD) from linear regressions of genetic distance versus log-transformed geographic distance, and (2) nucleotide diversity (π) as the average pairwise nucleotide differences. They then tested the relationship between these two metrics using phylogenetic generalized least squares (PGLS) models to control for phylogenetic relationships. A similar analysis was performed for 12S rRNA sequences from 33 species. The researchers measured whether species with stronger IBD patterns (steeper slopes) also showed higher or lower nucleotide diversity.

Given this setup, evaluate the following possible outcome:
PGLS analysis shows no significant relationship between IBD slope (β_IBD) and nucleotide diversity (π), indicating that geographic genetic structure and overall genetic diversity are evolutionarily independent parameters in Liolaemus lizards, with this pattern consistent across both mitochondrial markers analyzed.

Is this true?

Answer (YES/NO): NO